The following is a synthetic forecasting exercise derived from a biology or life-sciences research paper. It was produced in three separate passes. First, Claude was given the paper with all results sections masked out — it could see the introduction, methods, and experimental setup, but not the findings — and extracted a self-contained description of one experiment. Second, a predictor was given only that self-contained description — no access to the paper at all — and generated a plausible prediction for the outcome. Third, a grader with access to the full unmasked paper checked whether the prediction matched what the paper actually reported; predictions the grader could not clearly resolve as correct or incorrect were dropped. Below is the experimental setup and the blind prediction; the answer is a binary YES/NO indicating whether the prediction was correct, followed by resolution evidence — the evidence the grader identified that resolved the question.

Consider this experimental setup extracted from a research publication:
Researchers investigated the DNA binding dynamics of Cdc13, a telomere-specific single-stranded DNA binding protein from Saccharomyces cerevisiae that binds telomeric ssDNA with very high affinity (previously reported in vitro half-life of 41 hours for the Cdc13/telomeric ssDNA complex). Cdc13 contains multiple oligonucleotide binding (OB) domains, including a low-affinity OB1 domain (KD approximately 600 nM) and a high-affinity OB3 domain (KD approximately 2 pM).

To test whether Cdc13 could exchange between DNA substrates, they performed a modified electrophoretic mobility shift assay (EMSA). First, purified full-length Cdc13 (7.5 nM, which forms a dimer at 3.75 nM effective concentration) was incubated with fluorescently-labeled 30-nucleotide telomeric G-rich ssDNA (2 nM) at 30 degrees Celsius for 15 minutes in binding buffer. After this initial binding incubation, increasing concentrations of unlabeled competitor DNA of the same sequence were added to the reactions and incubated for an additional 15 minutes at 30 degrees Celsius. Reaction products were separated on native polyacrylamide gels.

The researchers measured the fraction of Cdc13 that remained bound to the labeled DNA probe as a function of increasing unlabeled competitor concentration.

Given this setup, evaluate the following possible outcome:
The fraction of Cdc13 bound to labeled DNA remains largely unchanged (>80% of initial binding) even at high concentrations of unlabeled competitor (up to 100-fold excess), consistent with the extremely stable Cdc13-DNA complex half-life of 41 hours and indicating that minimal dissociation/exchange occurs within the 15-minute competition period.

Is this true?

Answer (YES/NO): NO